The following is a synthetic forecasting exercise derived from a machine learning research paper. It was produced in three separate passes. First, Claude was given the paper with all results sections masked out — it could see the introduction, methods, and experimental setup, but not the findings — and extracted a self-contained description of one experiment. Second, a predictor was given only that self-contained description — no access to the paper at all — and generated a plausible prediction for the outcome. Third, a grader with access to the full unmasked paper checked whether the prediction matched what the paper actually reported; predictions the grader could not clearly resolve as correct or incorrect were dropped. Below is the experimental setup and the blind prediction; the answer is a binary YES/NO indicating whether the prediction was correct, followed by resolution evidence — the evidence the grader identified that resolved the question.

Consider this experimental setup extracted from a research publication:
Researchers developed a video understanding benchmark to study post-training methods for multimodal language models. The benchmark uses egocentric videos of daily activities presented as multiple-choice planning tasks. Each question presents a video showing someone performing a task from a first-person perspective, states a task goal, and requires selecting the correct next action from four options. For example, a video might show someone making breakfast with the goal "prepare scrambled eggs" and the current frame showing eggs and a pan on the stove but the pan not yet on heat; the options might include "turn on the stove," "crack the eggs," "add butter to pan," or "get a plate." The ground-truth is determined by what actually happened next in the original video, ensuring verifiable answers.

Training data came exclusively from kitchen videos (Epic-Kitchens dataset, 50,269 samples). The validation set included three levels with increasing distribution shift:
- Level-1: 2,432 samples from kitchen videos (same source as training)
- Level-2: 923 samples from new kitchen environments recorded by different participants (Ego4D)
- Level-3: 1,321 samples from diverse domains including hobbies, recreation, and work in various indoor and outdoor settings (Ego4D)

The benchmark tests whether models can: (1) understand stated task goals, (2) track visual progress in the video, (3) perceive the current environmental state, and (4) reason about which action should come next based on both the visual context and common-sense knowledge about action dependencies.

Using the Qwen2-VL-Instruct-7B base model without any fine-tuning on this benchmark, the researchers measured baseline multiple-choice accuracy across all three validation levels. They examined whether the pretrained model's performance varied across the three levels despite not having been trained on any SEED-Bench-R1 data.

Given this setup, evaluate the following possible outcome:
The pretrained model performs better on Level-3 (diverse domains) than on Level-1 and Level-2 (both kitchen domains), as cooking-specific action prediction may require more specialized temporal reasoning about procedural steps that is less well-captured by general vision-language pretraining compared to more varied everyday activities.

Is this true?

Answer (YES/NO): NO